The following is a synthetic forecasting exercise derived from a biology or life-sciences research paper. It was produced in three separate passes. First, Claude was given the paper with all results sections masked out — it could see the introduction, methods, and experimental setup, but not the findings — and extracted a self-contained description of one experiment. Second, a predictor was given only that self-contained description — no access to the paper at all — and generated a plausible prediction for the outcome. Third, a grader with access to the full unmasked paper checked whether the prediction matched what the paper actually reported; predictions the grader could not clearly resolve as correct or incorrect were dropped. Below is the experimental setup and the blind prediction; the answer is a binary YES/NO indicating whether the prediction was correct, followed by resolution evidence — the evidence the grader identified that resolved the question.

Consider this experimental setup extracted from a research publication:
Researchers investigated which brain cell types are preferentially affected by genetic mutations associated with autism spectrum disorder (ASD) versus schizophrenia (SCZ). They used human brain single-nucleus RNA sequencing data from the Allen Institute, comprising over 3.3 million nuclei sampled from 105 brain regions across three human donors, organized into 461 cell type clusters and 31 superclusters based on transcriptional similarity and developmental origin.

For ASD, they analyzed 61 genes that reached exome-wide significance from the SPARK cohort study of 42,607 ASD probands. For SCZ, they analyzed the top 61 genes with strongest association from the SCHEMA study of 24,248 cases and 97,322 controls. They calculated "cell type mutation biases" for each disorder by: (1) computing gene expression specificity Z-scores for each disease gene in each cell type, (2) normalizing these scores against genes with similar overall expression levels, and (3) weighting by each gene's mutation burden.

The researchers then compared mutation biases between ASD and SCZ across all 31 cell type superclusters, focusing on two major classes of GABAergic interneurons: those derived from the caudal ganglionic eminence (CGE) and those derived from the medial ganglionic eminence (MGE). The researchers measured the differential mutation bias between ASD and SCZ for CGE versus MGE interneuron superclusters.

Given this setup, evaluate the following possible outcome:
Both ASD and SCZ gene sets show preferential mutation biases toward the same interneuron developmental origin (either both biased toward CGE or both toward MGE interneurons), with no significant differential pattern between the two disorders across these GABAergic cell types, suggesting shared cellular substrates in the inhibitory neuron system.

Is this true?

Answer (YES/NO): NO